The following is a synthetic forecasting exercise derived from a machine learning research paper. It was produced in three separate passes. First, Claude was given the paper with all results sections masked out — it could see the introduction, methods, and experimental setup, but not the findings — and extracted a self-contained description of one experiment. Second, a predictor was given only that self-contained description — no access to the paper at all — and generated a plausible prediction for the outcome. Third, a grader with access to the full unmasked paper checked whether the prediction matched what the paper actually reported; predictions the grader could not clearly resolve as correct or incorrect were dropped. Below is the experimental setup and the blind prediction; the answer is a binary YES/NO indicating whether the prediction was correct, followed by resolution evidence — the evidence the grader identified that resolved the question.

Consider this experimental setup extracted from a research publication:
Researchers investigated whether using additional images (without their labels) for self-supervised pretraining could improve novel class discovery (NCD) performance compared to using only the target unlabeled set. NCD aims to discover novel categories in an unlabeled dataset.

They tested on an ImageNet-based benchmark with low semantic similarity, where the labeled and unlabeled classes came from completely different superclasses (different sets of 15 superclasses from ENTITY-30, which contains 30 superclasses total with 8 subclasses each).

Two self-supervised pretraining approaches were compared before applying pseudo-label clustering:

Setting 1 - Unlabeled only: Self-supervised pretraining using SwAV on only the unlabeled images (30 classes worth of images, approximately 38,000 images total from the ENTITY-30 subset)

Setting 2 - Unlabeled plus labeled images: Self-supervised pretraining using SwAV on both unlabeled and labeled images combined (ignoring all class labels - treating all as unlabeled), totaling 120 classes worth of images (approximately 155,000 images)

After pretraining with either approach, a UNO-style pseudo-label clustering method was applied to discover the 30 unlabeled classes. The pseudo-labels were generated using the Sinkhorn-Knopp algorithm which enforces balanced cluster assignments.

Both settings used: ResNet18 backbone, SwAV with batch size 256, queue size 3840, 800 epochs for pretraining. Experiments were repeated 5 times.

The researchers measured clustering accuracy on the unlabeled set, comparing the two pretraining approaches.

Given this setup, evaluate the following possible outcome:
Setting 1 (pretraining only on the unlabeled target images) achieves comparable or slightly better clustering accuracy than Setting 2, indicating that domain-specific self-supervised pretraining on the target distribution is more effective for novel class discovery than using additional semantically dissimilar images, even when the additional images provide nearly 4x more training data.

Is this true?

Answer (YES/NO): NO